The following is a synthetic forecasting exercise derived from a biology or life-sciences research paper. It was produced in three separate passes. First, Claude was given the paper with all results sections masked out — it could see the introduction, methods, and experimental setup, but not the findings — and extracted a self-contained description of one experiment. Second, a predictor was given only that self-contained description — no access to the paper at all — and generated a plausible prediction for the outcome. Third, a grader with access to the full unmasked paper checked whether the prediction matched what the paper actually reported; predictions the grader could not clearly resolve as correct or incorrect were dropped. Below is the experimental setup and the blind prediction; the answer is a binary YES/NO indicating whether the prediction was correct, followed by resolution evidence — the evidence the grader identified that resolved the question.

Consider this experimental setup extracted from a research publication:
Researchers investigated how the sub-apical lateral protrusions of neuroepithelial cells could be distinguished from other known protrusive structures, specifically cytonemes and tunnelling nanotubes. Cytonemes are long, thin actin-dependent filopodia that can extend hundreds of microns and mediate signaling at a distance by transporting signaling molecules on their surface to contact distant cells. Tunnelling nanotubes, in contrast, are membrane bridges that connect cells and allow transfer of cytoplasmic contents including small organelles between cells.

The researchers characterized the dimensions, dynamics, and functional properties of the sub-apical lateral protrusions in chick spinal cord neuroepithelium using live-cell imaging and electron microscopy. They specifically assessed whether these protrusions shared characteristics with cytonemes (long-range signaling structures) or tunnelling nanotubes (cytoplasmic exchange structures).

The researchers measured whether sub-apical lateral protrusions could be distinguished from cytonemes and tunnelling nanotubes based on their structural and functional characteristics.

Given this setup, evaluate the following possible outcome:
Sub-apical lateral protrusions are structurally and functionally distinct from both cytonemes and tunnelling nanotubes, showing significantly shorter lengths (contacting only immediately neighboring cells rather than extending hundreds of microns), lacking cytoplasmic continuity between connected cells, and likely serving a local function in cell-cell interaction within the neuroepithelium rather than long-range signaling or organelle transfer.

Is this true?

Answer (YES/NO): NO